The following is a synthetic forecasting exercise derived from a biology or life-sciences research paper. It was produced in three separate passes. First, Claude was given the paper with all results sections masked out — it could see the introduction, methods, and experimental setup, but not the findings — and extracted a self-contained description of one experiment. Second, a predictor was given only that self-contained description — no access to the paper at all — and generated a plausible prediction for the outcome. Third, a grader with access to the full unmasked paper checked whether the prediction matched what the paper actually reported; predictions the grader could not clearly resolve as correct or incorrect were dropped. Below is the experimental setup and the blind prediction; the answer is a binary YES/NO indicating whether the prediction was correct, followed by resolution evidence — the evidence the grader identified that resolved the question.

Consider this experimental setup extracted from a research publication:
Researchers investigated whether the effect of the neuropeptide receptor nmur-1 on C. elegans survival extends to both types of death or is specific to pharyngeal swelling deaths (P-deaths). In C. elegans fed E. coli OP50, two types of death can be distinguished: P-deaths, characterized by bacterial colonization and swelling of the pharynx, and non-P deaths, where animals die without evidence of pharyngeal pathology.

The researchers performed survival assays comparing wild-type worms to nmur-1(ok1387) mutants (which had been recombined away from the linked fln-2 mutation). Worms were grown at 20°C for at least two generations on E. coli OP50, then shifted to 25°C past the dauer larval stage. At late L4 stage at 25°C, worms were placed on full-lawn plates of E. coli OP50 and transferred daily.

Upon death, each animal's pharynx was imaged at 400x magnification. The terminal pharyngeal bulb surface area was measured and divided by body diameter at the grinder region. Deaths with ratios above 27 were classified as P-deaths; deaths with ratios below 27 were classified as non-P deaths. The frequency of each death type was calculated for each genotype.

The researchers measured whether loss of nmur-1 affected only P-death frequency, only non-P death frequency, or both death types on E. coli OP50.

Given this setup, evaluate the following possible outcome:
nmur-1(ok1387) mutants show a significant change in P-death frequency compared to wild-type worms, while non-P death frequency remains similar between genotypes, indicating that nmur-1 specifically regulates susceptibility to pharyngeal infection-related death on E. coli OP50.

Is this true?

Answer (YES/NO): YES